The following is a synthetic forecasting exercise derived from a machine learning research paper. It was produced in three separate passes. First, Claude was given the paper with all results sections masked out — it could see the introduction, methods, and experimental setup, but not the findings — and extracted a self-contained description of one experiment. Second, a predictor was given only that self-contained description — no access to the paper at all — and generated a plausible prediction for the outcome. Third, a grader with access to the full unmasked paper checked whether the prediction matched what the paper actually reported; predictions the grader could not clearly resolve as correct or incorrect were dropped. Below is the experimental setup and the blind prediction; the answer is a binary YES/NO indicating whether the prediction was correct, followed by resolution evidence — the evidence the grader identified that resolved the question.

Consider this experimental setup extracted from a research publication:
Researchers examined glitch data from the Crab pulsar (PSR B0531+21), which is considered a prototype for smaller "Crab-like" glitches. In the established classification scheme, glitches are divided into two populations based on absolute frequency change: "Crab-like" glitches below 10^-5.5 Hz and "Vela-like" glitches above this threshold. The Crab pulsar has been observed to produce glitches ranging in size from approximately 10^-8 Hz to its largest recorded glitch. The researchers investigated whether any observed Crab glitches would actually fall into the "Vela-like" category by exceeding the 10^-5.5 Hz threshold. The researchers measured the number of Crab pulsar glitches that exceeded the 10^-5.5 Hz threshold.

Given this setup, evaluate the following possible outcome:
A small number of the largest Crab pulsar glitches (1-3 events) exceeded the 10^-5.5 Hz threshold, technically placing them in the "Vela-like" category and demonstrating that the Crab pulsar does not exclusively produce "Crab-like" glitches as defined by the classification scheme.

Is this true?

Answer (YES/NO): YES